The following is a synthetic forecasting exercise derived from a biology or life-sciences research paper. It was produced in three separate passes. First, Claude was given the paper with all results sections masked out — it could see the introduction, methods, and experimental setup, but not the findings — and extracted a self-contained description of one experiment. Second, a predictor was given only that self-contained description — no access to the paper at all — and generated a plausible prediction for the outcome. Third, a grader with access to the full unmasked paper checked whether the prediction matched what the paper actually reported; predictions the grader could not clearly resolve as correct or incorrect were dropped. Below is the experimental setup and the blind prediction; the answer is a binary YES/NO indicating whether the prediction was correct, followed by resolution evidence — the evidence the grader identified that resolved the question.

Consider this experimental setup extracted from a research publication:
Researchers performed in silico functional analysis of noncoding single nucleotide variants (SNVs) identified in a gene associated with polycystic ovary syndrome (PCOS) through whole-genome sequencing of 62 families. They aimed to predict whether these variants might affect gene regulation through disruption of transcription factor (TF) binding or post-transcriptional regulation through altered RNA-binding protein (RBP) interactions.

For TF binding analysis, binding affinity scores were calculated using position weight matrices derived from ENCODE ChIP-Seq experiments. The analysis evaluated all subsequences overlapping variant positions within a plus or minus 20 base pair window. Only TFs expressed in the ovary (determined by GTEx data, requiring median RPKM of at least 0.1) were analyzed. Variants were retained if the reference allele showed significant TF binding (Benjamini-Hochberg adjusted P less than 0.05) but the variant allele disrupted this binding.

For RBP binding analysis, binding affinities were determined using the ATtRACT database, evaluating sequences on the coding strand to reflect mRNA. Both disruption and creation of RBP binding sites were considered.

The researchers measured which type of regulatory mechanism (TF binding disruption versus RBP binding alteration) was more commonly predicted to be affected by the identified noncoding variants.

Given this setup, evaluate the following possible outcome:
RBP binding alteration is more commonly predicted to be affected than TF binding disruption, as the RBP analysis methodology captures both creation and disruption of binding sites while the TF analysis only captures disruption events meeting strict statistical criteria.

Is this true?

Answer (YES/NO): YES